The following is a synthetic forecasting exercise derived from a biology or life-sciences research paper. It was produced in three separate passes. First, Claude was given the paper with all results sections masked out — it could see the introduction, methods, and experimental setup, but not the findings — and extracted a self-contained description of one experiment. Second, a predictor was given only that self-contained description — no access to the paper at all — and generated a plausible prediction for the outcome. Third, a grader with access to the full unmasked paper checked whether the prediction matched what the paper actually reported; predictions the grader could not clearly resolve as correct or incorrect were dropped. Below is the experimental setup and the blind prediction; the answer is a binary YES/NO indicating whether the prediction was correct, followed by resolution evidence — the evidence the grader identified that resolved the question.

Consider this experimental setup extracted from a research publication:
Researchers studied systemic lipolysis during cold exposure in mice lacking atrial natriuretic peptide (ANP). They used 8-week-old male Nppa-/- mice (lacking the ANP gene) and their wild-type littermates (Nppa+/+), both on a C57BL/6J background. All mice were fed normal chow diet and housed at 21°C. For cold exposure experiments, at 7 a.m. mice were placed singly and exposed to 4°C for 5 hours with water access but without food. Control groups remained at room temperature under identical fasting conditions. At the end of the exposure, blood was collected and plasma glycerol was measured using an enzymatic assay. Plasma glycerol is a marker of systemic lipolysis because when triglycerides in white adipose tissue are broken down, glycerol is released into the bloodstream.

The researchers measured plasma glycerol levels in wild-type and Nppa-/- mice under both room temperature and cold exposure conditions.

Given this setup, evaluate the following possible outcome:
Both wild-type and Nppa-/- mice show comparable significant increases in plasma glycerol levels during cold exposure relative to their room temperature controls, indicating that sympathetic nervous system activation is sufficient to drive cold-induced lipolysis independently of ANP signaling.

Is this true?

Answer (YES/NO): NO